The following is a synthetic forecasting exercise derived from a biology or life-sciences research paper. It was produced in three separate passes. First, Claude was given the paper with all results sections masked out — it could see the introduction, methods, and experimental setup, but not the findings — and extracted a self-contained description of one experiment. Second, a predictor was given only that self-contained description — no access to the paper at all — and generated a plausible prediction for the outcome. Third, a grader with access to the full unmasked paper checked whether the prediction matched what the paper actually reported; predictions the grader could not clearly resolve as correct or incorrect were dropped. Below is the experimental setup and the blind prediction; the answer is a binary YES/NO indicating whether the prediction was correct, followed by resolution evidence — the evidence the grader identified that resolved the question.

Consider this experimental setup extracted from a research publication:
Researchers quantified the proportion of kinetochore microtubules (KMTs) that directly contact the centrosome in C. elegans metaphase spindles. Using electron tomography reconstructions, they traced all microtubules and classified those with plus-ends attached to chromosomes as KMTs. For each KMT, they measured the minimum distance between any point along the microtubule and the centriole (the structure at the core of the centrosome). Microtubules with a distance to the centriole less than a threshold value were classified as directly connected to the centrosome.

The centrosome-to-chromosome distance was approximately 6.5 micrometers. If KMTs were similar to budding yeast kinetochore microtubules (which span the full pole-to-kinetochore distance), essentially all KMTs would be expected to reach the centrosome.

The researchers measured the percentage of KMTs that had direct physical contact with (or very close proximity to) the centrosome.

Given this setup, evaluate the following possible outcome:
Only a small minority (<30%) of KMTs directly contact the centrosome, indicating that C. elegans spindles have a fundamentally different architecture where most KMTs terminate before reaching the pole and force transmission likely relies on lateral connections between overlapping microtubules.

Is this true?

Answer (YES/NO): YES